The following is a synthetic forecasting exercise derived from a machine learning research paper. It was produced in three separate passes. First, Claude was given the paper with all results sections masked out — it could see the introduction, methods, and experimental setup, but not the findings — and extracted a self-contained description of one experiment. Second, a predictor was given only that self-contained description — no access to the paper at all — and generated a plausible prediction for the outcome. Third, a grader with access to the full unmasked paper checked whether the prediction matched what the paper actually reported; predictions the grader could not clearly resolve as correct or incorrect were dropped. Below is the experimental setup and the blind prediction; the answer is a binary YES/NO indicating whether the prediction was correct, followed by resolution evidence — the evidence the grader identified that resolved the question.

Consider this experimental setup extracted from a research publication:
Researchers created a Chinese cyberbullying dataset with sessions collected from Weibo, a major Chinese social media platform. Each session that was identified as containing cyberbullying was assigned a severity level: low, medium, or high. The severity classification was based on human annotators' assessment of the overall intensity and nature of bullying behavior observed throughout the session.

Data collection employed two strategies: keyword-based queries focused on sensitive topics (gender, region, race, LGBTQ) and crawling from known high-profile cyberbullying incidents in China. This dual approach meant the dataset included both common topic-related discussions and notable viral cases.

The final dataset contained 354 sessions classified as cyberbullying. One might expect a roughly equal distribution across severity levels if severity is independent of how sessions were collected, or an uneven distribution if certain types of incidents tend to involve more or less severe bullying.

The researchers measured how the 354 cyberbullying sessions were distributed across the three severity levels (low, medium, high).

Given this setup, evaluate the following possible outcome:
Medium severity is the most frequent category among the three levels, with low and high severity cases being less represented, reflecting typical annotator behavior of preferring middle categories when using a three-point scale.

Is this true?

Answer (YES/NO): NO